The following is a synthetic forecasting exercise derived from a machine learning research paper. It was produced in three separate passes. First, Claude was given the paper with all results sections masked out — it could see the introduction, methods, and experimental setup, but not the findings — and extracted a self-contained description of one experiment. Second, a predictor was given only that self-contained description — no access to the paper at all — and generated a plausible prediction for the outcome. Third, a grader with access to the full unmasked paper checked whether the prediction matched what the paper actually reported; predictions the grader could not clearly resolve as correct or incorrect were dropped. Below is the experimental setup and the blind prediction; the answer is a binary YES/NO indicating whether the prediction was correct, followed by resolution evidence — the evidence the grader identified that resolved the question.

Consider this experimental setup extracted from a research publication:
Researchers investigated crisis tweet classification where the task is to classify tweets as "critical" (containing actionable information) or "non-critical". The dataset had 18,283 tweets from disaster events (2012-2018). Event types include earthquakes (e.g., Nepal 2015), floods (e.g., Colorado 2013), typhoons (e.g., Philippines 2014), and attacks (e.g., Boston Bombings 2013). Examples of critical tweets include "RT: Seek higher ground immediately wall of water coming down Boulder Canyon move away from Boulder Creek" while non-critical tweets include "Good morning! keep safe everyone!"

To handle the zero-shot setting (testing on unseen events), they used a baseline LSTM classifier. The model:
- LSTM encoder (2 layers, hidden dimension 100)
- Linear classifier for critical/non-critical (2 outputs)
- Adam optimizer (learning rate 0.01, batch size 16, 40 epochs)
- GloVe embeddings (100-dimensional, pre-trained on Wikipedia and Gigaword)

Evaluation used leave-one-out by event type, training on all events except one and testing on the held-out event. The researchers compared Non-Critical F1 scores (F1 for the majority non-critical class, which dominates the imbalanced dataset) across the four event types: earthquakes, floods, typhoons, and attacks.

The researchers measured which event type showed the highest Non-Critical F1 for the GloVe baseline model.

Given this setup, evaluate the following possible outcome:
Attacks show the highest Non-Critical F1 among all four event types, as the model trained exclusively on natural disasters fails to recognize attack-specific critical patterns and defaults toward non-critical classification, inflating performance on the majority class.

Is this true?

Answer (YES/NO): NO